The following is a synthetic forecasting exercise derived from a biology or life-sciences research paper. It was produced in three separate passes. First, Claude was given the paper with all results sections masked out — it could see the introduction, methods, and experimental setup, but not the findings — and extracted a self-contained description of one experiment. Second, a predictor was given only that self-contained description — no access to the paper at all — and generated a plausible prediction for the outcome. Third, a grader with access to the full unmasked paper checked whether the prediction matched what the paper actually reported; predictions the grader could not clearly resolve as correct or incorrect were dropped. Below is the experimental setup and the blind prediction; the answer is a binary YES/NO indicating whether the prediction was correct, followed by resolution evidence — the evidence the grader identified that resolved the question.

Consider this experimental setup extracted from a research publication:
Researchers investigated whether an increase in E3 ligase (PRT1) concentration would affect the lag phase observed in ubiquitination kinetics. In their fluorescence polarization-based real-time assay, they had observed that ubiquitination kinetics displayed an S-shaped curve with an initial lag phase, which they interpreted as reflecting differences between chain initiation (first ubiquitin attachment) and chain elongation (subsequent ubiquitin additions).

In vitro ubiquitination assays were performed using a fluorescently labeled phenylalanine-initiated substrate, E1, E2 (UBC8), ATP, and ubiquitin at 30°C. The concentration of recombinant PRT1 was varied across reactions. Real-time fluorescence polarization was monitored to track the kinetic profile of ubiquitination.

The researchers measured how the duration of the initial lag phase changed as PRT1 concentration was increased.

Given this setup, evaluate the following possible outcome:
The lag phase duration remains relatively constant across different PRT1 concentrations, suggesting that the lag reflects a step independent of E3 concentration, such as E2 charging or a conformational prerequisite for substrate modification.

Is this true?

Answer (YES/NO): NO